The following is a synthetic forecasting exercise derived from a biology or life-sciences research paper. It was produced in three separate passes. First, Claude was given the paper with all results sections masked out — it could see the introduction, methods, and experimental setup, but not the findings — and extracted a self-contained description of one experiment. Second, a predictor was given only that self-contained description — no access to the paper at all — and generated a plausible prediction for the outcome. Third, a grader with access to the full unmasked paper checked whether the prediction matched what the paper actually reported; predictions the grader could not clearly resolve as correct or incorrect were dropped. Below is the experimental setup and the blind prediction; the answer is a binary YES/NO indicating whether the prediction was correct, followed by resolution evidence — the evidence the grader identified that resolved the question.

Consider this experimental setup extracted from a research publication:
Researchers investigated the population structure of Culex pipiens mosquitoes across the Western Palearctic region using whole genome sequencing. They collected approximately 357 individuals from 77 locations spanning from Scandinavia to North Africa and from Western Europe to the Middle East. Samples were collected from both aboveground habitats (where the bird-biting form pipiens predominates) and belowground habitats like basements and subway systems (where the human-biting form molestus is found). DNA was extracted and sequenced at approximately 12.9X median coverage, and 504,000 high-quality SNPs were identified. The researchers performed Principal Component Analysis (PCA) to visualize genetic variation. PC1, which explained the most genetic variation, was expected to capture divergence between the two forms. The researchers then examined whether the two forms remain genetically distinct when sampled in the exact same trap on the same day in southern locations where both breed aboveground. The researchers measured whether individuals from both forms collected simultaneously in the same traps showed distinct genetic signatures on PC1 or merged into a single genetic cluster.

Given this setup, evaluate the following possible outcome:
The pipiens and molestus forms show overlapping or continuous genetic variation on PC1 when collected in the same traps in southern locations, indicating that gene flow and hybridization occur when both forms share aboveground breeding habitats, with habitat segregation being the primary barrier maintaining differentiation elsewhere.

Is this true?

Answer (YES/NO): NO